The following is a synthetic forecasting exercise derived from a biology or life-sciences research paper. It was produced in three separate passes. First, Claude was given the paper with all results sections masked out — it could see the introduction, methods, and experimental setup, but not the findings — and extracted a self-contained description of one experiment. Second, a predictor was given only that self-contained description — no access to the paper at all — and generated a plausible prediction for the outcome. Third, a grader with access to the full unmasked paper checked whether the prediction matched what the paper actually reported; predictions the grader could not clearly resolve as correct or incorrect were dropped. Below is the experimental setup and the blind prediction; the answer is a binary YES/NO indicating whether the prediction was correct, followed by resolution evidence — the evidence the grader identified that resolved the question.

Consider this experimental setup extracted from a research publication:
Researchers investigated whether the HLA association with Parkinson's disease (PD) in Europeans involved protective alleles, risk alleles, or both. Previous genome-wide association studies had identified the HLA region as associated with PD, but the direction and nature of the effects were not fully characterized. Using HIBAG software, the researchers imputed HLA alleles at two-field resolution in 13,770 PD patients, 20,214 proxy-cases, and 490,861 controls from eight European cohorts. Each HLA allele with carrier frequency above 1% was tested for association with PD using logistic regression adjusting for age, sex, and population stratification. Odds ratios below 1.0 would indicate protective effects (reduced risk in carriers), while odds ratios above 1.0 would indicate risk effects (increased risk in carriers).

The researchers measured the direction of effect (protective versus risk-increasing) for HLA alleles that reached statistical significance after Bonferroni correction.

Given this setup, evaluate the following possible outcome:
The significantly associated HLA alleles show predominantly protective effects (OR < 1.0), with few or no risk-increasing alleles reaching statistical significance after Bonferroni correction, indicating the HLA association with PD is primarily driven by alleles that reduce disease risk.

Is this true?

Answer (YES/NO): YES